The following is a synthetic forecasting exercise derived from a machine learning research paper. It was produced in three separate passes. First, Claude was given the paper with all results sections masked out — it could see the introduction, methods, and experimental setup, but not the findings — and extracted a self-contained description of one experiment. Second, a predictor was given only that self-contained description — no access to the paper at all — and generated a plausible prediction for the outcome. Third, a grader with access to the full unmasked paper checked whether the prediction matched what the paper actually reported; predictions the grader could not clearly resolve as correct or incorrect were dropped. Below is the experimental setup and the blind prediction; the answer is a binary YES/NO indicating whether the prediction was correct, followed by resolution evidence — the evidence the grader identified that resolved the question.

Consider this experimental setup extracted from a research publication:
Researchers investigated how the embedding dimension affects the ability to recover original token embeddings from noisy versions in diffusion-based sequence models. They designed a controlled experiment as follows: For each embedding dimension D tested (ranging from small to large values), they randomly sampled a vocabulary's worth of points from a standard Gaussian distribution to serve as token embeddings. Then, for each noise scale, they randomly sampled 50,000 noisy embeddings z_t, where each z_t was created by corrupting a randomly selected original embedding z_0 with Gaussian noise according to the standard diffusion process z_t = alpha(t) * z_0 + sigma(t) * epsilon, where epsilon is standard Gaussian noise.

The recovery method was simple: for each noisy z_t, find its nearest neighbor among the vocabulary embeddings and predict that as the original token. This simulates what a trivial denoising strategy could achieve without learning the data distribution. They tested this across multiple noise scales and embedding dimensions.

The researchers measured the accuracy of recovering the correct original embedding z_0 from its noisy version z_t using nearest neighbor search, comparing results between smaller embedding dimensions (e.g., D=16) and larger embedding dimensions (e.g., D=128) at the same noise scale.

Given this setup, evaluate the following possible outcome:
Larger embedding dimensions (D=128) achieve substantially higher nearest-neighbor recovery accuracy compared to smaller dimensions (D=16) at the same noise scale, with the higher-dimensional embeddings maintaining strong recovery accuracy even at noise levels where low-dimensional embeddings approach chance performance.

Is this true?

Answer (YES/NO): YES